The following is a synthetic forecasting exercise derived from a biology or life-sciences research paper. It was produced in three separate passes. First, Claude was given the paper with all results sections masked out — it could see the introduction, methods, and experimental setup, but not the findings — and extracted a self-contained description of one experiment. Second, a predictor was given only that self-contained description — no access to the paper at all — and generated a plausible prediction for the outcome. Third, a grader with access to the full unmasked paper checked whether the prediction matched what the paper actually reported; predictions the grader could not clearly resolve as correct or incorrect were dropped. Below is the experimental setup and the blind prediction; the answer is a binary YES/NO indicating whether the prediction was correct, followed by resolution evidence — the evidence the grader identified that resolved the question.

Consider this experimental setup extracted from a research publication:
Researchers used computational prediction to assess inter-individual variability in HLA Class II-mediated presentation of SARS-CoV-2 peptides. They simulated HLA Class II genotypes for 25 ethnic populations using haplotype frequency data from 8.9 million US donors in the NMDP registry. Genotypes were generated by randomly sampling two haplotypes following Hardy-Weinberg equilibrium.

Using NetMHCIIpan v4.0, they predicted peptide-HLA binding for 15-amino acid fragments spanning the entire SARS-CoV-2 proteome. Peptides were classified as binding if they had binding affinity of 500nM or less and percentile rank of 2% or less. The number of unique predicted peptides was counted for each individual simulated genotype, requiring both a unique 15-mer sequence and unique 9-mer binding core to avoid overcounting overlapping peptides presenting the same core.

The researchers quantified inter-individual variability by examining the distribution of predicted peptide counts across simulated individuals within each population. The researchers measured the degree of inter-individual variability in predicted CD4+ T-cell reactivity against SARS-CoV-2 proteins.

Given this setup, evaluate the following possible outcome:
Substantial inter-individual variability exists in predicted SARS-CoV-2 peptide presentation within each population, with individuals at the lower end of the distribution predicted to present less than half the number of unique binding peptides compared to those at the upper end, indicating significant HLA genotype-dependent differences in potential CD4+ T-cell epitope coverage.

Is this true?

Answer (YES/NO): YES